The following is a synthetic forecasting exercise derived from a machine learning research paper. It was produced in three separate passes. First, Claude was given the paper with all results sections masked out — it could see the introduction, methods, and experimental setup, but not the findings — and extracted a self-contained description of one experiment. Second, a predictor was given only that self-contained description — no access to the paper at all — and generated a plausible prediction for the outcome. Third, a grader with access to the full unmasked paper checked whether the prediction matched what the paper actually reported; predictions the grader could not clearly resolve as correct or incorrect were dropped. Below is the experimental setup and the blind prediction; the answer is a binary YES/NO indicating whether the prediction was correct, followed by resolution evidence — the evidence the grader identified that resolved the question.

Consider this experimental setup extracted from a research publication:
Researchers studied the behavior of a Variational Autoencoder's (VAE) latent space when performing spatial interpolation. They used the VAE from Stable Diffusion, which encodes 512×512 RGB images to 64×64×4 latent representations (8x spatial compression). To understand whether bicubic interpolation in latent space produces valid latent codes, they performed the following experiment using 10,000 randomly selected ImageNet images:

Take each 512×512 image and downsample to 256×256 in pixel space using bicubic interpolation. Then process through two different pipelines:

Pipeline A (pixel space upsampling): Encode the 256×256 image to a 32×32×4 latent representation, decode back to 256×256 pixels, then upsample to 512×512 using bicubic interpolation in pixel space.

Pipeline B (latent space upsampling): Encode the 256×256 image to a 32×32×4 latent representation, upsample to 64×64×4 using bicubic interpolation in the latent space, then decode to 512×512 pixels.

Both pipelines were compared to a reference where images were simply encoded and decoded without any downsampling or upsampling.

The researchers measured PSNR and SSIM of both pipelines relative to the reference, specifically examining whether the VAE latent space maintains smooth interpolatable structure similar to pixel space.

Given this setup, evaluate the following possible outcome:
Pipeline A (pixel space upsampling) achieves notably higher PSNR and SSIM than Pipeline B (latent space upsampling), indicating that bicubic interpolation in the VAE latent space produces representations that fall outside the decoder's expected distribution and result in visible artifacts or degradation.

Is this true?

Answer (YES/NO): YES